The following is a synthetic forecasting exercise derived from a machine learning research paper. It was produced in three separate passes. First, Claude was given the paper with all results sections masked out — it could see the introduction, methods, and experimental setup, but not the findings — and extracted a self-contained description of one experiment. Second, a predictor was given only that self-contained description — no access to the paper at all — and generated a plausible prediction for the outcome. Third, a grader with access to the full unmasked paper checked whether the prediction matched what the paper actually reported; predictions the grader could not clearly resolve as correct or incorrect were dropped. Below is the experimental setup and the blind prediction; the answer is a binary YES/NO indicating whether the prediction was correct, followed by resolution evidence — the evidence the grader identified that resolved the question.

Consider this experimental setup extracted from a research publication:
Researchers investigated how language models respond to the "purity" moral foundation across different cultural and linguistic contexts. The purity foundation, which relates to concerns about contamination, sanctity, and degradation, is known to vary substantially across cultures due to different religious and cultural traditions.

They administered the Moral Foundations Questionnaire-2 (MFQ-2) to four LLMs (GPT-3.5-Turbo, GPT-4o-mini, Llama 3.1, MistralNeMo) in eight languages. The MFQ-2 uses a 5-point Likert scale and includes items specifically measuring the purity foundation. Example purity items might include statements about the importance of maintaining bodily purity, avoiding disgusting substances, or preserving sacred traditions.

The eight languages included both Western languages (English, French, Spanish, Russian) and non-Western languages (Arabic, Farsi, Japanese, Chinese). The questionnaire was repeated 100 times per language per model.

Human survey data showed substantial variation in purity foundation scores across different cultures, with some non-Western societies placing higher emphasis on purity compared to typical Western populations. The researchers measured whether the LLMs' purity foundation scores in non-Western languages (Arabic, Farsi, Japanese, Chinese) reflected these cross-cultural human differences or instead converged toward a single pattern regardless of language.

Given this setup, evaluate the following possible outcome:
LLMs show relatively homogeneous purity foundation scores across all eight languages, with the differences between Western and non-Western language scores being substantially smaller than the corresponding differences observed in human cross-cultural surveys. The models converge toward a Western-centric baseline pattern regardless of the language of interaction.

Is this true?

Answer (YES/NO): NO